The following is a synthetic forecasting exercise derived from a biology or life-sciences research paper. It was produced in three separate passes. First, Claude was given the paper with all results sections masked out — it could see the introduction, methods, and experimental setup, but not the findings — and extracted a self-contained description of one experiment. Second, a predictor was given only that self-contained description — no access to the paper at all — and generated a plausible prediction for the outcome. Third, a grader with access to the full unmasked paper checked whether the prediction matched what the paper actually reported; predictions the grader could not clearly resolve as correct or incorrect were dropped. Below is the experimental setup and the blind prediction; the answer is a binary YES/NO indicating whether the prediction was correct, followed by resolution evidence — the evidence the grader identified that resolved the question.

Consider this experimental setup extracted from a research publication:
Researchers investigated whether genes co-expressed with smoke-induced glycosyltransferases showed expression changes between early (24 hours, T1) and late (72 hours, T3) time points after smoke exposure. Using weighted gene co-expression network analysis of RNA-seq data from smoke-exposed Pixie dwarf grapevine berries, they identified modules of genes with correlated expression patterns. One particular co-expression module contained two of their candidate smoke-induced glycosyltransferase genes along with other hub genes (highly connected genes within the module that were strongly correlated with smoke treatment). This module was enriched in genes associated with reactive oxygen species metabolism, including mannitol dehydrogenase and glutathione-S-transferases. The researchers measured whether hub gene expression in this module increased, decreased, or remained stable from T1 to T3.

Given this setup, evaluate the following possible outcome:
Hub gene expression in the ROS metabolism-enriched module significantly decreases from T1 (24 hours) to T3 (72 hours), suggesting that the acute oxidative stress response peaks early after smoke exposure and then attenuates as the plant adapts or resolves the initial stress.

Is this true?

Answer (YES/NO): YES